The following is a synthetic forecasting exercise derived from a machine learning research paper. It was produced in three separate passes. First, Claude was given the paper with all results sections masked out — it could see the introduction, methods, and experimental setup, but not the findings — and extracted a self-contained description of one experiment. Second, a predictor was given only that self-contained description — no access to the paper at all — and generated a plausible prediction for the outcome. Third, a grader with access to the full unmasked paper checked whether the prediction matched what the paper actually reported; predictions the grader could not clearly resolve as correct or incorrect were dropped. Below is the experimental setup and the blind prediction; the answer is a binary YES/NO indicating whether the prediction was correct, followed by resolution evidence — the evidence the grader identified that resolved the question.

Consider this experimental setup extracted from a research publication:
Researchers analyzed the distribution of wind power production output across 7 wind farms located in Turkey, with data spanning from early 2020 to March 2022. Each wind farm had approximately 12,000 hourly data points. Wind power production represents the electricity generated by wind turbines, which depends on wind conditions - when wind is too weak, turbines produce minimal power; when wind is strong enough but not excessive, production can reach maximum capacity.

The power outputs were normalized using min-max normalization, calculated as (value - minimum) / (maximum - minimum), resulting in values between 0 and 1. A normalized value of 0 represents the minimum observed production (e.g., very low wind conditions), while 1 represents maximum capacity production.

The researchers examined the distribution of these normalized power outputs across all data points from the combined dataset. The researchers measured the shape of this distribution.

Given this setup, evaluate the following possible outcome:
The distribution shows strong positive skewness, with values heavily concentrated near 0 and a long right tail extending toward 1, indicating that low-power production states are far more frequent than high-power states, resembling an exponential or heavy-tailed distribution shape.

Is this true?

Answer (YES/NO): YES